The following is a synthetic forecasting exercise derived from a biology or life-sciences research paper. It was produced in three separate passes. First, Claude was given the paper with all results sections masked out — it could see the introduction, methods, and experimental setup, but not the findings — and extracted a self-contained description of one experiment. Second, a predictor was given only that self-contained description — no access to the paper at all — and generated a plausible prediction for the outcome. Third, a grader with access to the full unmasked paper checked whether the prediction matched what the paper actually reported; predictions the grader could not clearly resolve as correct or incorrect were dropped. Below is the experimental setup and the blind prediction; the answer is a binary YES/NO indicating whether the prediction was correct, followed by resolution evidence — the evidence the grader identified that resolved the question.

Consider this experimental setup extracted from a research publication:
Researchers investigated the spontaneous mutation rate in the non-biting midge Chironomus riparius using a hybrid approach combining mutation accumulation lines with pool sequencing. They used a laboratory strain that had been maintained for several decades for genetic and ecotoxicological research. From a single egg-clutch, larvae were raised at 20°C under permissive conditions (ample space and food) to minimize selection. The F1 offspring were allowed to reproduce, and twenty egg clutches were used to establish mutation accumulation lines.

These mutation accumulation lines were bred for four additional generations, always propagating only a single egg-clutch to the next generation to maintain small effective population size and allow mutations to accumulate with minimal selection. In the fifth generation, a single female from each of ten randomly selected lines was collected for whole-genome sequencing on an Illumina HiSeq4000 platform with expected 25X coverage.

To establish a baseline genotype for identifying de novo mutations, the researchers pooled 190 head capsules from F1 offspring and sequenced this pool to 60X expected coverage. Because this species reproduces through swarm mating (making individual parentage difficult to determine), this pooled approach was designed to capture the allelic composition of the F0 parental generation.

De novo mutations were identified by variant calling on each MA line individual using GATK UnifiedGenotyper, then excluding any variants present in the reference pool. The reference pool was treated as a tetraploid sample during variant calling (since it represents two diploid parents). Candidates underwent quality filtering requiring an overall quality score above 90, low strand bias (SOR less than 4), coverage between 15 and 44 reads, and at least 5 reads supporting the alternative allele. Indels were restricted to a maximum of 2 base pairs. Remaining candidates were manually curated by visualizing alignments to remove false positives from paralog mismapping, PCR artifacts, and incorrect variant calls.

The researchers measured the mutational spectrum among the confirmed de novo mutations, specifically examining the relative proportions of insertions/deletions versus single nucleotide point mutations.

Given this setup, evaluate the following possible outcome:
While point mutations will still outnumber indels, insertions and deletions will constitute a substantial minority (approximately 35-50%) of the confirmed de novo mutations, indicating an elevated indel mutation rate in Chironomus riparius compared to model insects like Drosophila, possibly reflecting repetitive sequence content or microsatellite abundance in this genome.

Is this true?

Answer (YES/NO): YES